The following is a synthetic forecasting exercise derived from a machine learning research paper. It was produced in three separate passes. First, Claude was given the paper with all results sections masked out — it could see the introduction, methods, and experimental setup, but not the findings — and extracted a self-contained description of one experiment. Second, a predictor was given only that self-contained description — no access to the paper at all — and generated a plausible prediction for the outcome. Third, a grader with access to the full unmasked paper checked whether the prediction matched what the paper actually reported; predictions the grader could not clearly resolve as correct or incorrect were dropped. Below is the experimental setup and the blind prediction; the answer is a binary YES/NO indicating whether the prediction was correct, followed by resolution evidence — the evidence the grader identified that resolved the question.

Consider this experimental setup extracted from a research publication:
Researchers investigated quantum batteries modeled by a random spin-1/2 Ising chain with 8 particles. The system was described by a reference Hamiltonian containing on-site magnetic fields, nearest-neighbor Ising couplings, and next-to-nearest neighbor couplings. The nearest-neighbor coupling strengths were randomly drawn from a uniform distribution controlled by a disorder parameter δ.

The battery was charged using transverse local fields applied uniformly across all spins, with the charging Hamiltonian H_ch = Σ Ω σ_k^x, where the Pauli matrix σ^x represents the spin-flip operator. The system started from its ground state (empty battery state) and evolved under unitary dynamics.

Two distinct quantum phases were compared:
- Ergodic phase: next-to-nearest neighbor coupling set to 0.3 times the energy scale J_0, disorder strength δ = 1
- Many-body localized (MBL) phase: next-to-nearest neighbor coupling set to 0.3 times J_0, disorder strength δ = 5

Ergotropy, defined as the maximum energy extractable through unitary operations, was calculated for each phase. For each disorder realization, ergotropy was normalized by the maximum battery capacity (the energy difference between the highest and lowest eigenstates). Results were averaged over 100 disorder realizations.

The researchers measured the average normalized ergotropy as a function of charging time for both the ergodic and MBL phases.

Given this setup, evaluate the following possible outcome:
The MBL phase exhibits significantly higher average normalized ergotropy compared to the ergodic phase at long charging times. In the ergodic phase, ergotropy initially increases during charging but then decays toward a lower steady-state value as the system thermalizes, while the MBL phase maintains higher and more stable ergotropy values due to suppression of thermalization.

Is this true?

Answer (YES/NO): NO